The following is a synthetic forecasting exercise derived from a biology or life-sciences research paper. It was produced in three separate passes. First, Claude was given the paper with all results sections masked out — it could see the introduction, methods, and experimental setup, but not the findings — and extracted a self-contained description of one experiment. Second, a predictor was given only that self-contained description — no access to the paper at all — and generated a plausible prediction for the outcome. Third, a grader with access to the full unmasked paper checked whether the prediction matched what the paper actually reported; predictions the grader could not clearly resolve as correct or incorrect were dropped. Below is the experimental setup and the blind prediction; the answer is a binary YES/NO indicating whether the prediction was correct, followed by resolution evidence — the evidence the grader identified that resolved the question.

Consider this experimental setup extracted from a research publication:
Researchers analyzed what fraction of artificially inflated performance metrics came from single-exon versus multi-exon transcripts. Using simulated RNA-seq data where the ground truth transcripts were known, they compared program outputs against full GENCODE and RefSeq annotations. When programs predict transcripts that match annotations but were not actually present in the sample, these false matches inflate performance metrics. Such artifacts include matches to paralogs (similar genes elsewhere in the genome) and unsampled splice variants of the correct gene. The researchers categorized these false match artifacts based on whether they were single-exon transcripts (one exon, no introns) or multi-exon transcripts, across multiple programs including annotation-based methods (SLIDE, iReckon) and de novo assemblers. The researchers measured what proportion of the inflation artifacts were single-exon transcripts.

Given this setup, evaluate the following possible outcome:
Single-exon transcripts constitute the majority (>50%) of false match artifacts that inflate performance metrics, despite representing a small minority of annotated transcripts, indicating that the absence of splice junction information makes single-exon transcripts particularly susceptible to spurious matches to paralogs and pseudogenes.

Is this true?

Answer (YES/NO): NO